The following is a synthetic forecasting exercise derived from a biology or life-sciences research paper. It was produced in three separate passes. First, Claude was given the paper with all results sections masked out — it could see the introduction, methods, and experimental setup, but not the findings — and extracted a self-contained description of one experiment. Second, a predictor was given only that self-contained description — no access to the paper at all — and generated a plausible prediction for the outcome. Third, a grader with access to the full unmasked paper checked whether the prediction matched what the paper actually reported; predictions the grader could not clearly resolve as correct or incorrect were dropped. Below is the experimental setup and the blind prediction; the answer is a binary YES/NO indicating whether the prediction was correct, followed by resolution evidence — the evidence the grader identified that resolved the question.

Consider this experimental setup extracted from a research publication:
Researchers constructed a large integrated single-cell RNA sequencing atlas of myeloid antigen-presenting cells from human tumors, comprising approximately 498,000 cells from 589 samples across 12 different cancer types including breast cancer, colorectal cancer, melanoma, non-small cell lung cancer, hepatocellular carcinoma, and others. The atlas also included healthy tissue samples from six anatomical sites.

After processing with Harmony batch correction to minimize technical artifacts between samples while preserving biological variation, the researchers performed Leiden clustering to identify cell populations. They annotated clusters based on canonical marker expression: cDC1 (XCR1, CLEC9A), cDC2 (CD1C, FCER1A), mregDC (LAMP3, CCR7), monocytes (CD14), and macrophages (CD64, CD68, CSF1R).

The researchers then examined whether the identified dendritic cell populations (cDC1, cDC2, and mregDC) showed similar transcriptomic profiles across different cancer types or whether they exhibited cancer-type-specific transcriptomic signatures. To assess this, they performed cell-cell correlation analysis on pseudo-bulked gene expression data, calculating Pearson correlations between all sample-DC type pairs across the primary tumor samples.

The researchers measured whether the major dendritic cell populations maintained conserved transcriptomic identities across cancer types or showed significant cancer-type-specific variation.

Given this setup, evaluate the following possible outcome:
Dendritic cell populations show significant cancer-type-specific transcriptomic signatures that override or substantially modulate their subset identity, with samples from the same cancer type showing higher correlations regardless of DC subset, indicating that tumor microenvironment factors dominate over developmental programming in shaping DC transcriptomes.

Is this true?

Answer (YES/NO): NO